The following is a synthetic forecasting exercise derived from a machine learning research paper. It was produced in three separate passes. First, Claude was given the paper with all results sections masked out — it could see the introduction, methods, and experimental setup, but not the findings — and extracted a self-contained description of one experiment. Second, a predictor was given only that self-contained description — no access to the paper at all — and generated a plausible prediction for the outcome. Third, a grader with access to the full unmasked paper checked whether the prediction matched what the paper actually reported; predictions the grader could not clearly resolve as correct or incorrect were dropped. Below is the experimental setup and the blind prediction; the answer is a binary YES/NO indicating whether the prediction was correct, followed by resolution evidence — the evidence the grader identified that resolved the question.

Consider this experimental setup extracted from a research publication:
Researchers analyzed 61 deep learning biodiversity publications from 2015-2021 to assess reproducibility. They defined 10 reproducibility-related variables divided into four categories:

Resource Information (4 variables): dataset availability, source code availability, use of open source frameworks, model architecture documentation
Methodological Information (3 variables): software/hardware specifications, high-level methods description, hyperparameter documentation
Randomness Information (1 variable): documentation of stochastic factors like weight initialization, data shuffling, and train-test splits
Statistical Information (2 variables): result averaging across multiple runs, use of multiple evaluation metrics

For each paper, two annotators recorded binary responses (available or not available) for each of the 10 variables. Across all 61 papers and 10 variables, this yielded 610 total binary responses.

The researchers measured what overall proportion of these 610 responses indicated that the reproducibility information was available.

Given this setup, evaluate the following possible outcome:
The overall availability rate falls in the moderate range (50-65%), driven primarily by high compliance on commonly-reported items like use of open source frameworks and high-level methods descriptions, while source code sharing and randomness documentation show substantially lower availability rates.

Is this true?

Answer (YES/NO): YES